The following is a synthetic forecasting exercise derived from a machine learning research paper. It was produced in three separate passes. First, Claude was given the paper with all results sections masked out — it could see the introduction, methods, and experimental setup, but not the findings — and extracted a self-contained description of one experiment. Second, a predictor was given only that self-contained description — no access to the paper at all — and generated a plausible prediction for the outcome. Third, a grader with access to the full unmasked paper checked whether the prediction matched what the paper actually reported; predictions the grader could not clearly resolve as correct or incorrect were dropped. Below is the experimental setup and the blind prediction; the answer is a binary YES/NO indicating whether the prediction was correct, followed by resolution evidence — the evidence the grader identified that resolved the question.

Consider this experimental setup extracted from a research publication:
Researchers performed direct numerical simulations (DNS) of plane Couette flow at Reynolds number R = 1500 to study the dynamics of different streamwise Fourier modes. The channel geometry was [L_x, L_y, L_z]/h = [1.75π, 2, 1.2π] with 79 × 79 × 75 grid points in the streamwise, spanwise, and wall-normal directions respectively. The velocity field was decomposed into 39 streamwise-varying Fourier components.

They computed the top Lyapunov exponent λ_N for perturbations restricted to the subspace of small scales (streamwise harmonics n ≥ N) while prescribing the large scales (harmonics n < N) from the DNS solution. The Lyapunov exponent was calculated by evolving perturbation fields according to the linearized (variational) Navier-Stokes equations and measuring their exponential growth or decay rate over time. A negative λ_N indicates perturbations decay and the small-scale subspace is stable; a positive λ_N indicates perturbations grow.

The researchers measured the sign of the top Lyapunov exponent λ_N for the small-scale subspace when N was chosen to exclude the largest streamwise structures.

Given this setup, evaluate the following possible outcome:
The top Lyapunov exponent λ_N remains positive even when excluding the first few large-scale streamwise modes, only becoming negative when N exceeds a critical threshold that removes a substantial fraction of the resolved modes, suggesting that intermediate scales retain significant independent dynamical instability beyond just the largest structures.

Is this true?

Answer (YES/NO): NO